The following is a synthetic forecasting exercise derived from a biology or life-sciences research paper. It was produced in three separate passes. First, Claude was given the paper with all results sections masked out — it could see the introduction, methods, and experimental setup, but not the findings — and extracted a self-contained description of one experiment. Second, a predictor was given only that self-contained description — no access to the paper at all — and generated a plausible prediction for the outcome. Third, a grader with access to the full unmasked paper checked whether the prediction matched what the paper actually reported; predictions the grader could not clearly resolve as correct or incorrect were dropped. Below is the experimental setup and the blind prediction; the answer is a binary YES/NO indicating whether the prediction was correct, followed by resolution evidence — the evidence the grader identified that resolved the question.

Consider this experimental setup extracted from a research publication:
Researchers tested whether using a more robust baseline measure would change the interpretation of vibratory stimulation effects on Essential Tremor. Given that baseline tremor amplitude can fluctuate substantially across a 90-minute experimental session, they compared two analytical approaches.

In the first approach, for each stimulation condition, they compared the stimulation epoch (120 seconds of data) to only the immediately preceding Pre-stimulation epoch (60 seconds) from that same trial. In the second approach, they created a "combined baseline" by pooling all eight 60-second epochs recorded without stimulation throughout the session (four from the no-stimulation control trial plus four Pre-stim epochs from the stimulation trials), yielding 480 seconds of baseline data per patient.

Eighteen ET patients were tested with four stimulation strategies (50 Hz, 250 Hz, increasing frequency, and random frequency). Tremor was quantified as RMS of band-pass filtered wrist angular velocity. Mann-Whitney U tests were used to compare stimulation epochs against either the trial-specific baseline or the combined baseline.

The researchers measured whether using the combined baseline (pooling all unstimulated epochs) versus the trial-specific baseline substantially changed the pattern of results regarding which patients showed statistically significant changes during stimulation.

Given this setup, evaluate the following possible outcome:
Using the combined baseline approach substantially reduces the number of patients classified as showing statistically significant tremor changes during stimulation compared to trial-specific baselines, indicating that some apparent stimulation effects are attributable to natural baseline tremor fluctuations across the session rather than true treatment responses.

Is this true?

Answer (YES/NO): NO